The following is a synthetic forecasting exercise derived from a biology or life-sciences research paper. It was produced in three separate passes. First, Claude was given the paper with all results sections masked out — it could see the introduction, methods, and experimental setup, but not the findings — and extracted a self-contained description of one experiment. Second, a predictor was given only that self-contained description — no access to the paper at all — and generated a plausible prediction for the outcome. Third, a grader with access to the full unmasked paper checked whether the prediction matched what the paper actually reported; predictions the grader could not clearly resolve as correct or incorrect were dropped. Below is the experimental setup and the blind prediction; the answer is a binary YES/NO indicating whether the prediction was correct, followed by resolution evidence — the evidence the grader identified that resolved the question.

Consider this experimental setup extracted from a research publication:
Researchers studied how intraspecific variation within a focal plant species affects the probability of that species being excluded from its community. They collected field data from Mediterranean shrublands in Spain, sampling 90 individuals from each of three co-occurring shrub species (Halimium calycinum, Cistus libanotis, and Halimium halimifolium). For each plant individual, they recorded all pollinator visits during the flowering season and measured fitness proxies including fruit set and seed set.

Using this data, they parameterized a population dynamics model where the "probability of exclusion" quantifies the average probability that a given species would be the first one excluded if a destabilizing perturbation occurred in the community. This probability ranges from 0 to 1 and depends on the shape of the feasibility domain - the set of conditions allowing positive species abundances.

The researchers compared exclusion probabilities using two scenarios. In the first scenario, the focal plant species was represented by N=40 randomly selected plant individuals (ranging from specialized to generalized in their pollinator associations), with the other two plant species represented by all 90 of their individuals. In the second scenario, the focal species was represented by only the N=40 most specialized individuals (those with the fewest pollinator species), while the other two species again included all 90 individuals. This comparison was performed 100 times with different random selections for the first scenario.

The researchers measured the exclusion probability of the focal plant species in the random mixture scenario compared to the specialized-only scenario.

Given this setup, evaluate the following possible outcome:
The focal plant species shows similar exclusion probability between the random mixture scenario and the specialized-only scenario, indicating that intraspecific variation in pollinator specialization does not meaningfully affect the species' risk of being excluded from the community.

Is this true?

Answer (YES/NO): NO